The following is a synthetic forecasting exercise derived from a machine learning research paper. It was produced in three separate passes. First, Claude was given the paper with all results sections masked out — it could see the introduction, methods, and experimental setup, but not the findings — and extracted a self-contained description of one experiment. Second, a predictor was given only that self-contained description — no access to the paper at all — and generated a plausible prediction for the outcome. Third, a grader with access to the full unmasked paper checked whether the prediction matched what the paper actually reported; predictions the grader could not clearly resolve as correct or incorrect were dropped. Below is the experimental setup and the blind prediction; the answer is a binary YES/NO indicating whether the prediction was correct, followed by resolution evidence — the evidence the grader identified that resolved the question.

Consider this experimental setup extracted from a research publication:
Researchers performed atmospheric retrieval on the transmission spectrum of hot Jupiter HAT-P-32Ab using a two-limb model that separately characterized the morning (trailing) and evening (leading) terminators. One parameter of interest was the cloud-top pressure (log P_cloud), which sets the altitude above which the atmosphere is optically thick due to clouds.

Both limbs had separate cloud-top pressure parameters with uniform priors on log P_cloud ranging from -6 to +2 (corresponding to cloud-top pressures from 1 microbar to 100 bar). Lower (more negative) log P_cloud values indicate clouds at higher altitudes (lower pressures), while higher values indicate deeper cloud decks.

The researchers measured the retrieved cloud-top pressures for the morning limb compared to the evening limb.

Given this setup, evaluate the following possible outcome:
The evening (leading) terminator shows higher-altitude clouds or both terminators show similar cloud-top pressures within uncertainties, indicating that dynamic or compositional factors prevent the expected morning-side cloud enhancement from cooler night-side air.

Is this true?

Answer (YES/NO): NO